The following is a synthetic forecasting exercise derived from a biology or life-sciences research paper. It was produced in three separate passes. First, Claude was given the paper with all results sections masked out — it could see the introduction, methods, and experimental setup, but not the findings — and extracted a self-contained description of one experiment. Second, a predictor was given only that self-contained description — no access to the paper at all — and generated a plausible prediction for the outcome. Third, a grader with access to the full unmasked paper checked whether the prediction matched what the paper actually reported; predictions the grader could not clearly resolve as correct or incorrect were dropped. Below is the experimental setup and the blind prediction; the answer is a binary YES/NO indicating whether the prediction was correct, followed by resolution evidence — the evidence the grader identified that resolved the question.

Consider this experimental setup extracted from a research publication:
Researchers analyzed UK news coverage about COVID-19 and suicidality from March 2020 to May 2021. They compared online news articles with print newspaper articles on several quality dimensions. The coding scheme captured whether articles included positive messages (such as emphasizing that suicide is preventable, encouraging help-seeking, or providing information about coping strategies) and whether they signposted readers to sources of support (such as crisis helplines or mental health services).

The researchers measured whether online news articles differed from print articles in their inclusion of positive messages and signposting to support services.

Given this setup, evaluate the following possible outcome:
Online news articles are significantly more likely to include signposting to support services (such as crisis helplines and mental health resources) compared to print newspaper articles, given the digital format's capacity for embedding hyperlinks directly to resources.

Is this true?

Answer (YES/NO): YES